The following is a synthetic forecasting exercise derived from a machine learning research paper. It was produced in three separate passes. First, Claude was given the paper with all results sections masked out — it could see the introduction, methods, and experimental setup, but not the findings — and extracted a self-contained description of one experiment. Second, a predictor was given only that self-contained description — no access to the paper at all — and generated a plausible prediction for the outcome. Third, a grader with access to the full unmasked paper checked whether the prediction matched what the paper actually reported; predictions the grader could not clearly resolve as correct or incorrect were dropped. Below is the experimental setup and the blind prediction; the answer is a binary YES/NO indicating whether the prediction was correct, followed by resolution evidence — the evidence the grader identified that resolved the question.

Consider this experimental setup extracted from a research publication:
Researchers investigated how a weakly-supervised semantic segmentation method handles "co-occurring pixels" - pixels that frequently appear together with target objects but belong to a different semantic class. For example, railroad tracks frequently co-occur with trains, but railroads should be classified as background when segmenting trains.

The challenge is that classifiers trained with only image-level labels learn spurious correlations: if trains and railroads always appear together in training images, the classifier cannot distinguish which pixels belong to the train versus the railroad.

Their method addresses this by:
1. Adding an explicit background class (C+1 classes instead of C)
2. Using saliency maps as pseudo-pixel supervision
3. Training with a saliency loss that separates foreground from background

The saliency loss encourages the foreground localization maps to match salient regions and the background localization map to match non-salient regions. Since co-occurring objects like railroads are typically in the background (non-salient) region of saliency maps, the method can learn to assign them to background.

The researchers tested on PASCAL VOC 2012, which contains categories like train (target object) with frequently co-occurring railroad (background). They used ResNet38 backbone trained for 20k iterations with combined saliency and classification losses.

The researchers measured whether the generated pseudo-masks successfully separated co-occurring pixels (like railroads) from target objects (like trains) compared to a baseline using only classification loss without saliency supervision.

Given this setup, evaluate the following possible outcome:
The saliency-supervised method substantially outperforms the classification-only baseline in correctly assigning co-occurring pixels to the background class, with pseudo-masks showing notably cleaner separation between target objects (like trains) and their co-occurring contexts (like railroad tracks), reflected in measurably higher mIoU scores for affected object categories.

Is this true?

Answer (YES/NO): YES